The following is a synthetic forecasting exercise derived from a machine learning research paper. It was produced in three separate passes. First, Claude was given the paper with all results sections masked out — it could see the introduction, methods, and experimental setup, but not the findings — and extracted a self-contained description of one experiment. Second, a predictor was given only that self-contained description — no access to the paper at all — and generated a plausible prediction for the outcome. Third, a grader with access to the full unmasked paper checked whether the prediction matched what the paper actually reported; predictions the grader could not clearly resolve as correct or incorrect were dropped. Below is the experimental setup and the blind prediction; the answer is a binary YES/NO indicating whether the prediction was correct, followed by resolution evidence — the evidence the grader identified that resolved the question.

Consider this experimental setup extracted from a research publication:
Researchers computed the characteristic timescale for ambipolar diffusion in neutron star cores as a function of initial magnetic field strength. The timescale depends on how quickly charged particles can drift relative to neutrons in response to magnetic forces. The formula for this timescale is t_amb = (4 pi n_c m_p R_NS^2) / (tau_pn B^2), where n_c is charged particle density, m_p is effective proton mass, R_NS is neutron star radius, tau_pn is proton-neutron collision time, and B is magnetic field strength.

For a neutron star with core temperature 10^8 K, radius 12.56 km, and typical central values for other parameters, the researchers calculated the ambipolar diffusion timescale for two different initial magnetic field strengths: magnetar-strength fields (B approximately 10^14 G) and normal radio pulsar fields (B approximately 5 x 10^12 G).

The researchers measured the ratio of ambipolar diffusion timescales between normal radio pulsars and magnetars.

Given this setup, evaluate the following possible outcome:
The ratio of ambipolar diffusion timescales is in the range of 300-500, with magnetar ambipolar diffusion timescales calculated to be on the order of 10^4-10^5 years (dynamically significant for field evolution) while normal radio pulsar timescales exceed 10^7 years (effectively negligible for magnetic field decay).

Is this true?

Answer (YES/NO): NO